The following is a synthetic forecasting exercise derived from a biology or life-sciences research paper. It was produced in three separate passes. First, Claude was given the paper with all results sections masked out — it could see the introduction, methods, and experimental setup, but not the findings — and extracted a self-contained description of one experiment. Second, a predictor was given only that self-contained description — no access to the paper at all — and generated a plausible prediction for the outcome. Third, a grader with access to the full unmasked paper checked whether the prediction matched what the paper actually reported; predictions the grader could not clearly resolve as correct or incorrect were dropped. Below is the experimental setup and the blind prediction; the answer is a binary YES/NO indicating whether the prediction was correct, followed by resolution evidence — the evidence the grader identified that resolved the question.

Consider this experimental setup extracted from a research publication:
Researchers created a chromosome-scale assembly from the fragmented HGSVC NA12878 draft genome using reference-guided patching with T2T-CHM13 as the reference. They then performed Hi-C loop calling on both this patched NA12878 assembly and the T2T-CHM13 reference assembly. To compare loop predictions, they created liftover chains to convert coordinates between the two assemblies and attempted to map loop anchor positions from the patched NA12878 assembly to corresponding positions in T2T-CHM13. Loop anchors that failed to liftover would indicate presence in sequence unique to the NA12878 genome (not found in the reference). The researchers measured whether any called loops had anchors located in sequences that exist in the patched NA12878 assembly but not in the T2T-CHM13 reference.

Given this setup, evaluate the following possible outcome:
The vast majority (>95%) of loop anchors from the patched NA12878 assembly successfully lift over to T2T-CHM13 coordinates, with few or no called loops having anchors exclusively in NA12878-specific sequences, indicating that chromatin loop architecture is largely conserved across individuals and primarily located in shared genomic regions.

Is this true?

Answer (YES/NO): NO